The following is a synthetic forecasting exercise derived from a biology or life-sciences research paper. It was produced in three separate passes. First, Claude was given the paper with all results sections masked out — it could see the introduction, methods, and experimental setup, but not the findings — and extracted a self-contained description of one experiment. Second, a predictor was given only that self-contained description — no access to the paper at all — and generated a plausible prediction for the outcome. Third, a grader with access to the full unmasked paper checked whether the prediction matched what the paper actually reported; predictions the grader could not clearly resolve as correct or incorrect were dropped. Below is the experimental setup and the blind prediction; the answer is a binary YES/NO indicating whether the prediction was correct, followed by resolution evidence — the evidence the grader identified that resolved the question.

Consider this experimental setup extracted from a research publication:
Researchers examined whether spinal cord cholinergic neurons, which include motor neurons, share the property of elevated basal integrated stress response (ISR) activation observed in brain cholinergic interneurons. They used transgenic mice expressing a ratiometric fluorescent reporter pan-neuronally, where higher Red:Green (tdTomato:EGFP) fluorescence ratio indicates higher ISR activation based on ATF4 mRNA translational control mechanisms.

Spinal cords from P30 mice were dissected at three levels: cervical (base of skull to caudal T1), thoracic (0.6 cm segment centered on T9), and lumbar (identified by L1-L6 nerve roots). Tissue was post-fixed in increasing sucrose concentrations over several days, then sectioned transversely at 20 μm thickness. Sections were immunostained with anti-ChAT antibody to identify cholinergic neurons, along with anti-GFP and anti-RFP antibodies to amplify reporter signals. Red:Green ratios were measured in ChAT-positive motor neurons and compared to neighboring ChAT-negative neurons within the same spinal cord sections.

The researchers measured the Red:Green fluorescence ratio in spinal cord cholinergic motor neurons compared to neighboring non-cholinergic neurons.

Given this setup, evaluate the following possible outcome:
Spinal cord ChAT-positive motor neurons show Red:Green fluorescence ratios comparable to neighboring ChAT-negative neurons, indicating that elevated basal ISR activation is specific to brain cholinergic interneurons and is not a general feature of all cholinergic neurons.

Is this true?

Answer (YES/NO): NO